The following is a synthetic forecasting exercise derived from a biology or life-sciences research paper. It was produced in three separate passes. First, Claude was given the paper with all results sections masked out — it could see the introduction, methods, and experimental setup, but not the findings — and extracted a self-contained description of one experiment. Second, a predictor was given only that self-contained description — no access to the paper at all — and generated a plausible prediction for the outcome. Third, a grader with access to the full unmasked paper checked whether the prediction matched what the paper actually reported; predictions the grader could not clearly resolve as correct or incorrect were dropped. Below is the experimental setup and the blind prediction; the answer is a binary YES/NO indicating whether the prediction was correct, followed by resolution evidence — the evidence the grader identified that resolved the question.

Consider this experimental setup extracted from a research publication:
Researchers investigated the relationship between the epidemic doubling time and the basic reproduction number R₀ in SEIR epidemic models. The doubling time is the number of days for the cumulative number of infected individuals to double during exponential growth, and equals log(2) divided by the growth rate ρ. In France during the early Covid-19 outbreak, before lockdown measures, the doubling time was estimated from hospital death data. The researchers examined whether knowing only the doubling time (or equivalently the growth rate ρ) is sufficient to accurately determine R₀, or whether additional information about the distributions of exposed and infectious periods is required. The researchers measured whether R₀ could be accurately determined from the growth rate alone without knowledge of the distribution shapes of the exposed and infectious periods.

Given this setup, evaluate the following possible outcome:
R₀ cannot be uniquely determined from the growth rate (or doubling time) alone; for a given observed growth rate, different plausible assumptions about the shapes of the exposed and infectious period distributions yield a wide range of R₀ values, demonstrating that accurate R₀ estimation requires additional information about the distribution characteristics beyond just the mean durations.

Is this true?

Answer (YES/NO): YES